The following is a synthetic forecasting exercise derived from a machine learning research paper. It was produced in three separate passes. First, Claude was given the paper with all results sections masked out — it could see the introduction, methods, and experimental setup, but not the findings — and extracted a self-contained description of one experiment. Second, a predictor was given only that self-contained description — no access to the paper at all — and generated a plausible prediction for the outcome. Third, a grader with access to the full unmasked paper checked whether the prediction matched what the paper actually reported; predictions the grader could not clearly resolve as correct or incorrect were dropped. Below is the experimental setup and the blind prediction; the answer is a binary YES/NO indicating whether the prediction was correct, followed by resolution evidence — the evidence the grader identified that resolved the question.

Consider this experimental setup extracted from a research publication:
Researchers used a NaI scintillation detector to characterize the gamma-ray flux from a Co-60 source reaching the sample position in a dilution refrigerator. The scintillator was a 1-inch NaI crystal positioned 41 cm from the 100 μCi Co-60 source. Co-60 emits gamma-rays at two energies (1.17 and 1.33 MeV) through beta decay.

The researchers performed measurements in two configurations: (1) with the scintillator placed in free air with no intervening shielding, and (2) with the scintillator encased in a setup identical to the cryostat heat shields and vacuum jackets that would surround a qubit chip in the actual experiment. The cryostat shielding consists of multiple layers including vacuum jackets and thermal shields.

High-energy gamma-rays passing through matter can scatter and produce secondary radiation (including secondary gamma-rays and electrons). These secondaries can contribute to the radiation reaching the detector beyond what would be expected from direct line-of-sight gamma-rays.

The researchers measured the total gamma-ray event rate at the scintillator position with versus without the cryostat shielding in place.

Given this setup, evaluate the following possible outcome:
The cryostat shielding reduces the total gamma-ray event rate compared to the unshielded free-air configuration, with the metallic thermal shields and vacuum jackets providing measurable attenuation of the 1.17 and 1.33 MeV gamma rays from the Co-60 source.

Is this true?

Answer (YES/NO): NO